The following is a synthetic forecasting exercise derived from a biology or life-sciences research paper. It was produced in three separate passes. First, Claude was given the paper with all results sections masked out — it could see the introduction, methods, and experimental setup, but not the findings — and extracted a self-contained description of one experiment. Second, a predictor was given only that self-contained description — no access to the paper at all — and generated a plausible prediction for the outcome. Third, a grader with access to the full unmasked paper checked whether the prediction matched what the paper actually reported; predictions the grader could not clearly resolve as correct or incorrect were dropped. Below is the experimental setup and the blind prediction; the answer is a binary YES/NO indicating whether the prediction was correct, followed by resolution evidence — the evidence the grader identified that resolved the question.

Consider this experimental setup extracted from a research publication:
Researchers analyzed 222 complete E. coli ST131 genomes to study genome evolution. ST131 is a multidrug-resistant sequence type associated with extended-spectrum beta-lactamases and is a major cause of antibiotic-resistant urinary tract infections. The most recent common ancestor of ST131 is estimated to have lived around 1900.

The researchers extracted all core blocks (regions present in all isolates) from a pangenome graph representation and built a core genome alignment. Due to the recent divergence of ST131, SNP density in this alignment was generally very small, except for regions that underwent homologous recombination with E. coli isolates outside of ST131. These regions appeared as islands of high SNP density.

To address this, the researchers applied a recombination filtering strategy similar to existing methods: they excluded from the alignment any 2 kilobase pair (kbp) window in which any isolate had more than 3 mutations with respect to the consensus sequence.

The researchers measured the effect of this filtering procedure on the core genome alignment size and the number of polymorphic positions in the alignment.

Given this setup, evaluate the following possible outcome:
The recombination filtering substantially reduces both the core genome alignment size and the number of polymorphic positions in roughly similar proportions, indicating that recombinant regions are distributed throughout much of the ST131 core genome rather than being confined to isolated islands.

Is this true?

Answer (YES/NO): NO